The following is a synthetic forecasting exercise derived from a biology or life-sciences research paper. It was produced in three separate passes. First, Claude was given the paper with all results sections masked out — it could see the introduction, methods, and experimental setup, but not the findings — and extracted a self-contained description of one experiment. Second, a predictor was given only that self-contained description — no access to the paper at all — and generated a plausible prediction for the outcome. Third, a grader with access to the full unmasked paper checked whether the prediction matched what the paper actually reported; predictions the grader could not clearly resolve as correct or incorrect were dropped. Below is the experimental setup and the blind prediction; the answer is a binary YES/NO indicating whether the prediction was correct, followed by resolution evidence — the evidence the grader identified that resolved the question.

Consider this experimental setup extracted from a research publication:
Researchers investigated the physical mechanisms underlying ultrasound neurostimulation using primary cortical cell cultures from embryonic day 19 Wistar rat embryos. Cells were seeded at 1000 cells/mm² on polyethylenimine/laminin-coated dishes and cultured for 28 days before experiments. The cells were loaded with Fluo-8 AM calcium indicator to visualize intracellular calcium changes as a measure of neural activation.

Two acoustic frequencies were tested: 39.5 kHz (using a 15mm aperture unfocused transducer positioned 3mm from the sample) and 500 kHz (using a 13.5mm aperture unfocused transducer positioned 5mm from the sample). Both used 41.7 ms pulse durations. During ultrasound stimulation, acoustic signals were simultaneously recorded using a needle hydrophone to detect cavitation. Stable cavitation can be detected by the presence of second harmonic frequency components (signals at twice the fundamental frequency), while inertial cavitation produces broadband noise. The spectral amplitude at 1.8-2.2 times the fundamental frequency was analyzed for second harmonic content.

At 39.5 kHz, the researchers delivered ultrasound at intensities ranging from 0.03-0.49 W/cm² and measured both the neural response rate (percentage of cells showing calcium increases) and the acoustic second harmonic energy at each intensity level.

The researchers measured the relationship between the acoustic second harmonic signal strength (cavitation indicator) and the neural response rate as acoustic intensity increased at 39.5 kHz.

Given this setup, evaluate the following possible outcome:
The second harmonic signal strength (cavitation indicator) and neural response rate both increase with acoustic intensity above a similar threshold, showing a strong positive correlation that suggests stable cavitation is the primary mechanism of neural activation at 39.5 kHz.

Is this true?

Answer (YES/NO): YES